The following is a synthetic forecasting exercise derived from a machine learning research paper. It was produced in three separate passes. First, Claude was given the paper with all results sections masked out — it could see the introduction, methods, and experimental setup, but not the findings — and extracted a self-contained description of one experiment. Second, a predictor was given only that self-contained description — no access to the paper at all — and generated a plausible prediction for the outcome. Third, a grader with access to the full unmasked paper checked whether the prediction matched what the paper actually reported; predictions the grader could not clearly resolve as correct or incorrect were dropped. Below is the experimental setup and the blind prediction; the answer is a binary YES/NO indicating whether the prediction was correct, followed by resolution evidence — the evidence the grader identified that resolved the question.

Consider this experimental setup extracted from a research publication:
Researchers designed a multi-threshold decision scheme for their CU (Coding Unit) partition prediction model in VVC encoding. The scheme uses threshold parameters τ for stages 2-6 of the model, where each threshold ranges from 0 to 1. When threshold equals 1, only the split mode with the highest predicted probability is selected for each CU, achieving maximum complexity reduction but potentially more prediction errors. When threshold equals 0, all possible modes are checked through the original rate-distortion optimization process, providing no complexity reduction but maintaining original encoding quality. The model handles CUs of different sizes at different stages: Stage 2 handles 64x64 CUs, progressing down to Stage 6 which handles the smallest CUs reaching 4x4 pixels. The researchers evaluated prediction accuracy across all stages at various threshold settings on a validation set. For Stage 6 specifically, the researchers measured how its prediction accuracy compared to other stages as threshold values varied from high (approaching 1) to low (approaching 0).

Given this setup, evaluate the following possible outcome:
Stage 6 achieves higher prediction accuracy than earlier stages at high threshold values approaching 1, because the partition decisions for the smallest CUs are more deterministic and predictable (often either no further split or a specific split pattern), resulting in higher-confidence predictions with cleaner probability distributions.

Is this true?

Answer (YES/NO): NO